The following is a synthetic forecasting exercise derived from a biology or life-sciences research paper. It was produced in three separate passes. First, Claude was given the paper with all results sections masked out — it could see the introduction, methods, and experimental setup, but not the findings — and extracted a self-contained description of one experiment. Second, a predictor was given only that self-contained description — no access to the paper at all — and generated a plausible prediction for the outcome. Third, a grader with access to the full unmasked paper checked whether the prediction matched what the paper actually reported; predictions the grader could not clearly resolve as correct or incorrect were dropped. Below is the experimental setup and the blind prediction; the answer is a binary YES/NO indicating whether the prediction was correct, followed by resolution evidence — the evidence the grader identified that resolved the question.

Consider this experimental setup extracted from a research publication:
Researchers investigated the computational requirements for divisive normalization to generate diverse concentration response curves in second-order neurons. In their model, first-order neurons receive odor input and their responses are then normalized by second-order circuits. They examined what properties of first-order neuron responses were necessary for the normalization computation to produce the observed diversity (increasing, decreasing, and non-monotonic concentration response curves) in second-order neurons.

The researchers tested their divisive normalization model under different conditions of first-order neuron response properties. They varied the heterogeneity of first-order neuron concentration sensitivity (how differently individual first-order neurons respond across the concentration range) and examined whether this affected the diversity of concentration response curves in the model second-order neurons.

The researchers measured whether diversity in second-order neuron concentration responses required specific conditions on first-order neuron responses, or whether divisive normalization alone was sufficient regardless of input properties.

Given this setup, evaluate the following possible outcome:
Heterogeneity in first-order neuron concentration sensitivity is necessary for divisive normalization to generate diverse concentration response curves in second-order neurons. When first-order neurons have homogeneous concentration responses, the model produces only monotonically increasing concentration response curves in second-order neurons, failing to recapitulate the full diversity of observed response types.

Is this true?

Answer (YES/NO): YES